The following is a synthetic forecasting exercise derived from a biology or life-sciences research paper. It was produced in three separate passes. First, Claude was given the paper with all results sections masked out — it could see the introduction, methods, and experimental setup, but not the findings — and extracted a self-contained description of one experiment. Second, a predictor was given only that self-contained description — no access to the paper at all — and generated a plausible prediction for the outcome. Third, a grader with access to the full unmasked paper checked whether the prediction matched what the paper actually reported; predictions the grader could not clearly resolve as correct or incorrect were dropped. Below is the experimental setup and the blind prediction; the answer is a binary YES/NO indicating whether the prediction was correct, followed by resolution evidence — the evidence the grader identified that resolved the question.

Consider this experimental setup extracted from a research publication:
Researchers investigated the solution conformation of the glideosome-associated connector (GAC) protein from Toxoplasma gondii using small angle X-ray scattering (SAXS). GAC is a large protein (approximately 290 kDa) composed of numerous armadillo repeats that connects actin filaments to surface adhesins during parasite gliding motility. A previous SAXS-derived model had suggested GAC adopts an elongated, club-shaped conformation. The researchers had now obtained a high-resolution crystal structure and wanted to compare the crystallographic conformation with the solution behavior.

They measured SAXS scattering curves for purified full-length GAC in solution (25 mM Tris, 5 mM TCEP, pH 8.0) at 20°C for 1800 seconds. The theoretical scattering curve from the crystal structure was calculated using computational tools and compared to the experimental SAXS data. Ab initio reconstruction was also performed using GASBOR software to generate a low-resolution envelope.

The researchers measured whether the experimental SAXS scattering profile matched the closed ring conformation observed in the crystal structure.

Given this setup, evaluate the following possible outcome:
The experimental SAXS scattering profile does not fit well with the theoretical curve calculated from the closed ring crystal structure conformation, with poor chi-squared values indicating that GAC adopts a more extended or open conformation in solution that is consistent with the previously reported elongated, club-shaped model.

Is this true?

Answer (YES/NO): NO